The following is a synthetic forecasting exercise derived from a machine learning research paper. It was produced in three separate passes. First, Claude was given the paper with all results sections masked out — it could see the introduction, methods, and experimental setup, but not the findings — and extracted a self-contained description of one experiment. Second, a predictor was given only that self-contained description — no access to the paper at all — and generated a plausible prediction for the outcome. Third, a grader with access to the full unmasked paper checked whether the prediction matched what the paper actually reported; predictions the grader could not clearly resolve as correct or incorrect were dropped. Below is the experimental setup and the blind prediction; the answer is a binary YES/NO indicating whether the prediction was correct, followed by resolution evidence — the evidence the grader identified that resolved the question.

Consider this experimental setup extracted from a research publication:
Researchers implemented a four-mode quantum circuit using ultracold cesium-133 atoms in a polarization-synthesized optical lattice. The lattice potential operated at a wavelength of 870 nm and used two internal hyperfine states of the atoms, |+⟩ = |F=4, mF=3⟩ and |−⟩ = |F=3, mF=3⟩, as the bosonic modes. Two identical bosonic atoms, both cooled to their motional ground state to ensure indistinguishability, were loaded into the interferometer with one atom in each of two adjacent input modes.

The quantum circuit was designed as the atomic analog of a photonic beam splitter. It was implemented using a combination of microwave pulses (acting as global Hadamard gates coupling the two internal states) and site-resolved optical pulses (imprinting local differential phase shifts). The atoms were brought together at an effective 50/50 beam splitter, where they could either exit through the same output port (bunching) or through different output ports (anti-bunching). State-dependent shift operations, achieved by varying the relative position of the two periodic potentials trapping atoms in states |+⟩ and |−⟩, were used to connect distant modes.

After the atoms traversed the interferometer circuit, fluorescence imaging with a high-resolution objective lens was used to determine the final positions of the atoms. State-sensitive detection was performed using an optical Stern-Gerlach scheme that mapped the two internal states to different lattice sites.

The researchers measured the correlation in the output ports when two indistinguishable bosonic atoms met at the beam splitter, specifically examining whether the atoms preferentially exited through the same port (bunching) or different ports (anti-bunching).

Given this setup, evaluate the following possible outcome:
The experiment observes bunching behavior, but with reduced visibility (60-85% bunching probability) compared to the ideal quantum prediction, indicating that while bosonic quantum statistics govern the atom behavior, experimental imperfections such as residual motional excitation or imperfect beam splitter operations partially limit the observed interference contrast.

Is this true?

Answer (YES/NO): YES